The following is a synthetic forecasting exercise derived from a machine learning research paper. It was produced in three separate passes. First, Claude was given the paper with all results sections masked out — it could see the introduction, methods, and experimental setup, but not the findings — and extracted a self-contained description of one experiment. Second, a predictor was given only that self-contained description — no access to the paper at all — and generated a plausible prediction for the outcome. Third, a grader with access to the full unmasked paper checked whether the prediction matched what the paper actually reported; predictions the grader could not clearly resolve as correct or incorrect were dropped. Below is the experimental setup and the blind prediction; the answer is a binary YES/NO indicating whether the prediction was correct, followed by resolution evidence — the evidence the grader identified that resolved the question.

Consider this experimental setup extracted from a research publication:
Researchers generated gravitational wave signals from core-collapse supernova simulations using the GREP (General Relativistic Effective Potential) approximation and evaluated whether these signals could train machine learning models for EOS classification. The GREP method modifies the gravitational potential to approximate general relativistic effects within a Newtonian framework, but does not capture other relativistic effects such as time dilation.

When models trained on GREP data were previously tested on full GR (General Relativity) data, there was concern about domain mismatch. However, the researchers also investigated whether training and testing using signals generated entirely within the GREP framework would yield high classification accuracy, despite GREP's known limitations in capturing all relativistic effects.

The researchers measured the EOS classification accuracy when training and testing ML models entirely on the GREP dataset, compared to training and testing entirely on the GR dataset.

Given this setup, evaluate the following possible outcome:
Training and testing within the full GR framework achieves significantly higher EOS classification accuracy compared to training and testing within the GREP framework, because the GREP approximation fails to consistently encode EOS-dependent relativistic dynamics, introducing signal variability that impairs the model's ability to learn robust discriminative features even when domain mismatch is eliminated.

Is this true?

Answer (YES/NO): NO